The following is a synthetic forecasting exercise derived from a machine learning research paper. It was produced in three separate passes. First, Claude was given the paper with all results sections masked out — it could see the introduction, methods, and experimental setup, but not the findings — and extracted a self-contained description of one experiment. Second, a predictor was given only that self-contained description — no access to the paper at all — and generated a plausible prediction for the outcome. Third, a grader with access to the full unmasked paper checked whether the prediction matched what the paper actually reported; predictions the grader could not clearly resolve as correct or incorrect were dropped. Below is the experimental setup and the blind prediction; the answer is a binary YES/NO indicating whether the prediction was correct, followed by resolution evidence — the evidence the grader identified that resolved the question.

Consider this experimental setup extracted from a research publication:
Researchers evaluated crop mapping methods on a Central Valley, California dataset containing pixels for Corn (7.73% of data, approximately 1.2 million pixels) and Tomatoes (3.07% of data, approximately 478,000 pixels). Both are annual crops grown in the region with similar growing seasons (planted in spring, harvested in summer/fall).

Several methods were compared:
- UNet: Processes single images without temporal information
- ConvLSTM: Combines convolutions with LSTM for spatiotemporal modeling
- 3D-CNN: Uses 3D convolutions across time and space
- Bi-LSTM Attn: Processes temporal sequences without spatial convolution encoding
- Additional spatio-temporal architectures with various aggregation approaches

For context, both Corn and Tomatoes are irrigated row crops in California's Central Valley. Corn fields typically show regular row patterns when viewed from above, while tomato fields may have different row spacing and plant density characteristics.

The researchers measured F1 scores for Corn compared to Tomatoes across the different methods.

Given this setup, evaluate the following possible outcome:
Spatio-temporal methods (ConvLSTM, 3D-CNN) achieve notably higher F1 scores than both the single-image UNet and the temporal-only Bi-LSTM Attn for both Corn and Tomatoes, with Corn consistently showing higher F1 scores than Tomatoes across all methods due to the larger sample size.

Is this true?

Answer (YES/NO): NO